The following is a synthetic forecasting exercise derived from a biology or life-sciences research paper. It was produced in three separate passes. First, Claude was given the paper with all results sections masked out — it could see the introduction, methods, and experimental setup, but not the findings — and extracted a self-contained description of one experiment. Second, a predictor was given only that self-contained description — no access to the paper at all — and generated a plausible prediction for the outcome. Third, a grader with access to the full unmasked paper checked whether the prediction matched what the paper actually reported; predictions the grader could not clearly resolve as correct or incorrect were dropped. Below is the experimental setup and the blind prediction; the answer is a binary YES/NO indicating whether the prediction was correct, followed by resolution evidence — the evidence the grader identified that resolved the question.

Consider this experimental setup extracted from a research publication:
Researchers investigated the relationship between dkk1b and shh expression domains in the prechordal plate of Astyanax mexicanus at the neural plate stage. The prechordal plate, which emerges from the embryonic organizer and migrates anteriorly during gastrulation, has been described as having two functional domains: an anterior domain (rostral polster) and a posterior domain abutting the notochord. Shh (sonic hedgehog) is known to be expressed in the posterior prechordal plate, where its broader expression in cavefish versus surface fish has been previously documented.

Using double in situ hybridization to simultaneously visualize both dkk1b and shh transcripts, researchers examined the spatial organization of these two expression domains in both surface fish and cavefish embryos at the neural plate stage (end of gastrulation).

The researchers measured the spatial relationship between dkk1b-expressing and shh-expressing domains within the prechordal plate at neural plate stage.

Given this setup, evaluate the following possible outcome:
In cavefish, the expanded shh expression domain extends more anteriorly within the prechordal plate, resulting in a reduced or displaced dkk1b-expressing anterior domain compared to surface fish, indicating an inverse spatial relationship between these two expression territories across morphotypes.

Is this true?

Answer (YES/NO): NO